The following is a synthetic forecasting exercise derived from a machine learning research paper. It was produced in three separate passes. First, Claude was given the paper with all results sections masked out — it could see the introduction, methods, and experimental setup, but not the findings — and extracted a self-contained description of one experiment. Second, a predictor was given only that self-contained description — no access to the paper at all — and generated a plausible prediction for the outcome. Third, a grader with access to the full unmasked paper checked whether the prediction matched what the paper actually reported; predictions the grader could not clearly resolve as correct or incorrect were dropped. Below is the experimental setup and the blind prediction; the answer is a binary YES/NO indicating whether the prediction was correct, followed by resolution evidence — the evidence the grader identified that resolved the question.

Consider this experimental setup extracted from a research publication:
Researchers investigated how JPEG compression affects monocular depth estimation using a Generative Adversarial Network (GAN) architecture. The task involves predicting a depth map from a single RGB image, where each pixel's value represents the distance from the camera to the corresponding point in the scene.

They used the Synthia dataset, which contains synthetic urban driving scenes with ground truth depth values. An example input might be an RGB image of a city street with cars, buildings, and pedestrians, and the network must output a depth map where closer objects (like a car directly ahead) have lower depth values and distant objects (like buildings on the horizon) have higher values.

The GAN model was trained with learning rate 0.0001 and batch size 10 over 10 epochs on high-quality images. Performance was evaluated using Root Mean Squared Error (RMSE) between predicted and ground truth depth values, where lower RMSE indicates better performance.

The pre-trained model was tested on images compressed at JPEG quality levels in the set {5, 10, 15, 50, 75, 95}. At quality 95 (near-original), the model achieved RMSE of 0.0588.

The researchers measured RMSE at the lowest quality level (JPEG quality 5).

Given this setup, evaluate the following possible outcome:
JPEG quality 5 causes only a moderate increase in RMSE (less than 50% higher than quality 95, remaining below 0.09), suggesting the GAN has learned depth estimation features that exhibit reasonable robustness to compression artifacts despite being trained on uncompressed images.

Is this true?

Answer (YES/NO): YES